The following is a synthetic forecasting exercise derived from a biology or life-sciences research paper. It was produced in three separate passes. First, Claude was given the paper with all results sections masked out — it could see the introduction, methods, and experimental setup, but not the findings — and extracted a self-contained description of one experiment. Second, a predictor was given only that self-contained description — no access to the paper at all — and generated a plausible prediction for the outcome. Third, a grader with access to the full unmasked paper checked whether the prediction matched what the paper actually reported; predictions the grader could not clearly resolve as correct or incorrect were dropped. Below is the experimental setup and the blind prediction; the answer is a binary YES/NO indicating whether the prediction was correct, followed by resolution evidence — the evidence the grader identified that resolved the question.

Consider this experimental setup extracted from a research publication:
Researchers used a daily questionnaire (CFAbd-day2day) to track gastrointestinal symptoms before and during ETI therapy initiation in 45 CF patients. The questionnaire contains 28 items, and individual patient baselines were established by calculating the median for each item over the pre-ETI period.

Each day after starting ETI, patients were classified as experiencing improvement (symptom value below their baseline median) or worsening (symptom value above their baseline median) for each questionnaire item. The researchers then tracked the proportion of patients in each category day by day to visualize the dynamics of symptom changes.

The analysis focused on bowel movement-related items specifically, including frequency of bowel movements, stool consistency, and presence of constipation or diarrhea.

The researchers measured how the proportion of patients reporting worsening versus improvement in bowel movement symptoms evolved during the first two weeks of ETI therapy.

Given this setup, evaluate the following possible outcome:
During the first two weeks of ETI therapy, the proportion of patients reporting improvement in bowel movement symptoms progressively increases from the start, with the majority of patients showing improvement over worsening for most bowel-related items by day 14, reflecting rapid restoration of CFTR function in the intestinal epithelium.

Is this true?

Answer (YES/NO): NO